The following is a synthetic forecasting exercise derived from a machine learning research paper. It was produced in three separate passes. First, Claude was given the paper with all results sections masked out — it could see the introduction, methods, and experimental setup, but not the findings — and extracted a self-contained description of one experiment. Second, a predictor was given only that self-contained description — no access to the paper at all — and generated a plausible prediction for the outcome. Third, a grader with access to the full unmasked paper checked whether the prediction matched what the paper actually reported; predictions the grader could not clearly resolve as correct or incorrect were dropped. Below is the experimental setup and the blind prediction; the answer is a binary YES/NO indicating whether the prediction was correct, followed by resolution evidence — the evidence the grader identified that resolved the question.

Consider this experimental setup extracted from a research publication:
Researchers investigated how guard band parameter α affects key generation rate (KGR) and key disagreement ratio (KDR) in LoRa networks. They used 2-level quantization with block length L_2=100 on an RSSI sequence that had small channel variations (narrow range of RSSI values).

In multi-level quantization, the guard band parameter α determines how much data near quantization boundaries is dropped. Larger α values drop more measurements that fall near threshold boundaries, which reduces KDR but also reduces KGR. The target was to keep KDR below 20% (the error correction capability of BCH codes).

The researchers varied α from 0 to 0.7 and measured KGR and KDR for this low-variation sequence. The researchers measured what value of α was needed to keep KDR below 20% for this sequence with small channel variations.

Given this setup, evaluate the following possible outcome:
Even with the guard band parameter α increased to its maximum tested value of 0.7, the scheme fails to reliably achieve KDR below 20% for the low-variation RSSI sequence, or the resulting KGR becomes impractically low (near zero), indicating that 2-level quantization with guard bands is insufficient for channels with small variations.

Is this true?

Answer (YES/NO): NO